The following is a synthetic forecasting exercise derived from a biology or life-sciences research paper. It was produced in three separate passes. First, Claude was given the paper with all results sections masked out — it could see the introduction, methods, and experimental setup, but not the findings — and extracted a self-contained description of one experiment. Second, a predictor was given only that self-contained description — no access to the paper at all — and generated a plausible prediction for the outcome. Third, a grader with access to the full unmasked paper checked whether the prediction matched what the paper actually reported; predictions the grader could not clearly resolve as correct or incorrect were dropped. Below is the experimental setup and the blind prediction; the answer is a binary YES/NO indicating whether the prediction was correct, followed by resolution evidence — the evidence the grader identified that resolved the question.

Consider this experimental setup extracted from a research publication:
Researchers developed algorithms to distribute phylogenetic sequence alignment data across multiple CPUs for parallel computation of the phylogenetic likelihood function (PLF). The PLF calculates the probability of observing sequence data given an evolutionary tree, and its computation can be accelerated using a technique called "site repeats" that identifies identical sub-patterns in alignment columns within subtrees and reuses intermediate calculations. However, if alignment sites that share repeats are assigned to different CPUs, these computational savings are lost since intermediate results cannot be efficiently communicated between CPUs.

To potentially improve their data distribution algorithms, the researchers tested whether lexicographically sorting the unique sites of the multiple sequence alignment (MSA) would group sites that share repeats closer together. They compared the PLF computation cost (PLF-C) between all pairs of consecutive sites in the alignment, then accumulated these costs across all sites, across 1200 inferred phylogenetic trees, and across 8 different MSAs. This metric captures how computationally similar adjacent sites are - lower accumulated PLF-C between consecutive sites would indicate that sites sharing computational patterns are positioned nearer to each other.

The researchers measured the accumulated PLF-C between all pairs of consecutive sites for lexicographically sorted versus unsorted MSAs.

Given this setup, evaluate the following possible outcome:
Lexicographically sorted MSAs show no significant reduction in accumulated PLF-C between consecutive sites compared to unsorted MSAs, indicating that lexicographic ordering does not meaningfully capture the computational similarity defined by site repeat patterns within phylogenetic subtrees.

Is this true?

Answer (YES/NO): NO